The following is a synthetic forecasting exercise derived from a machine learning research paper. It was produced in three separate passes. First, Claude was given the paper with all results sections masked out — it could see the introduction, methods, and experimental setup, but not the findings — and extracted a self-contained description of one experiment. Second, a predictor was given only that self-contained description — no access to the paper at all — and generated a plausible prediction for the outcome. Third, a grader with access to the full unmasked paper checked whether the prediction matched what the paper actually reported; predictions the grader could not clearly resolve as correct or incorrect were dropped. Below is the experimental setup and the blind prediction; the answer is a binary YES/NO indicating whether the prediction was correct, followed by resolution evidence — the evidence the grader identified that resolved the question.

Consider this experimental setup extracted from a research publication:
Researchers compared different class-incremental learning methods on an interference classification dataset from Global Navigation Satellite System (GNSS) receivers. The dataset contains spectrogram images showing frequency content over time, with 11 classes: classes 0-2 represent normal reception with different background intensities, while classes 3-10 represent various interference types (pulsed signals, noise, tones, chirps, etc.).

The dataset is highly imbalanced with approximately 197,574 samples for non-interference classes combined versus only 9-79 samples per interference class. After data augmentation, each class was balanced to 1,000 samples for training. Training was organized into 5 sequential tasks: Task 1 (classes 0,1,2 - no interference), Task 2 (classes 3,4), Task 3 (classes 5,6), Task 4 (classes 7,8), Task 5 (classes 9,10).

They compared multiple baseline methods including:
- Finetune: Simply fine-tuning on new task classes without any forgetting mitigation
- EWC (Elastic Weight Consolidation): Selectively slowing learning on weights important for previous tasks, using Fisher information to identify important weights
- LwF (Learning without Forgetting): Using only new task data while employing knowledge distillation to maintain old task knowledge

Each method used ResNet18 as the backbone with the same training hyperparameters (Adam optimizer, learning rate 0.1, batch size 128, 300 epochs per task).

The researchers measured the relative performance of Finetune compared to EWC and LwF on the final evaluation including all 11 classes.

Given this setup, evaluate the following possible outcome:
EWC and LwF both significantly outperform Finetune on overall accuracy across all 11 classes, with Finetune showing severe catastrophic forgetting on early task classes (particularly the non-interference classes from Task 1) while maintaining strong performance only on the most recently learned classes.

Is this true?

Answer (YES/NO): NO